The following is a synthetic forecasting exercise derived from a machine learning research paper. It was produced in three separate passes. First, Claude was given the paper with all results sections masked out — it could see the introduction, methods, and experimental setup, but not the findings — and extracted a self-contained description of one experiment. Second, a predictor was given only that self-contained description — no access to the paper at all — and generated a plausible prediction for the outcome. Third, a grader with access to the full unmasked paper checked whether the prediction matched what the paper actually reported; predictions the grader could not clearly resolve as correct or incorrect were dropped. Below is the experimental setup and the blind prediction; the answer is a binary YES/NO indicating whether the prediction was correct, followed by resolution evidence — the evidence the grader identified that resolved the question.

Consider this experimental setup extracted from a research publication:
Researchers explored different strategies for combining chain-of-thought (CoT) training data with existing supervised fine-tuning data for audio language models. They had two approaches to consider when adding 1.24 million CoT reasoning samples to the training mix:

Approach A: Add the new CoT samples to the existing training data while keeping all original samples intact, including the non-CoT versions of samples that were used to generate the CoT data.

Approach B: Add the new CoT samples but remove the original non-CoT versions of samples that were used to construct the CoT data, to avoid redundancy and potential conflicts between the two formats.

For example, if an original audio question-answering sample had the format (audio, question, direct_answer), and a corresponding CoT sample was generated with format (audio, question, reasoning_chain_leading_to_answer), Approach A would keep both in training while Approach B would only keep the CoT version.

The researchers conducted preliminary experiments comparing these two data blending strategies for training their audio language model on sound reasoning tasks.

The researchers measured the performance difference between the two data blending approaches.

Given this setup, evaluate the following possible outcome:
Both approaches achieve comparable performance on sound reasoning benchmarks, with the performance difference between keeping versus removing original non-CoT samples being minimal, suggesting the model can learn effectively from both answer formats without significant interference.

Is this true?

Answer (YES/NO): NO